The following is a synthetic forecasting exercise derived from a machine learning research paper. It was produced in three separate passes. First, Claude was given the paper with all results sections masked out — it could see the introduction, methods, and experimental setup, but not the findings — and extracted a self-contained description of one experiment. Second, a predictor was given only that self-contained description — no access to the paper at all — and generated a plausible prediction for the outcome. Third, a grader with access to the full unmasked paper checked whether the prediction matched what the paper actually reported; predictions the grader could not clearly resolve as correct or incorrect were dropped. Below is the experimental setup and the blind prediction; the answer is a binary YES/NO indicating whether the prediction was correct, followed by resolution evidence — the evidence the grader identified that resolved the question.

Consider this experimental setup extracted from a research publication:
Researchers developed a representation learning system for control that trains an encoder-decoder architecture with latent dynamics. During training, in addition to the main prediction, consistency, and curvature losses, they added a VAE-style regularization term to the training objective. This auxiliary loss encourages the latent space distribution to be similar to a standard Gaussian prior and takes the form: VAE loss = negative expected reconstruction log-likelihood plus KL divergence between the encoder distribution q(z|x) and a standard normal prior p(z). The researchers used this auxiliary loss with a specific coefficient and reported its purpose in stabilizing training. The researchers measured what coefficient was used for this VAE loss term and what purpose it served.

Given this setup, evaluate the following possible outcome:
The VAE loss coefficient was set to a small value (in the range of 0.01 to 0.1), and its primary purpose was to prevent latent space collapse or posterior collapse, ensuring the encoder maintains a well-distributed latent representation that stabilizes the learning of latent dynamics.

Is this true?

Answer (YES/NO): NO